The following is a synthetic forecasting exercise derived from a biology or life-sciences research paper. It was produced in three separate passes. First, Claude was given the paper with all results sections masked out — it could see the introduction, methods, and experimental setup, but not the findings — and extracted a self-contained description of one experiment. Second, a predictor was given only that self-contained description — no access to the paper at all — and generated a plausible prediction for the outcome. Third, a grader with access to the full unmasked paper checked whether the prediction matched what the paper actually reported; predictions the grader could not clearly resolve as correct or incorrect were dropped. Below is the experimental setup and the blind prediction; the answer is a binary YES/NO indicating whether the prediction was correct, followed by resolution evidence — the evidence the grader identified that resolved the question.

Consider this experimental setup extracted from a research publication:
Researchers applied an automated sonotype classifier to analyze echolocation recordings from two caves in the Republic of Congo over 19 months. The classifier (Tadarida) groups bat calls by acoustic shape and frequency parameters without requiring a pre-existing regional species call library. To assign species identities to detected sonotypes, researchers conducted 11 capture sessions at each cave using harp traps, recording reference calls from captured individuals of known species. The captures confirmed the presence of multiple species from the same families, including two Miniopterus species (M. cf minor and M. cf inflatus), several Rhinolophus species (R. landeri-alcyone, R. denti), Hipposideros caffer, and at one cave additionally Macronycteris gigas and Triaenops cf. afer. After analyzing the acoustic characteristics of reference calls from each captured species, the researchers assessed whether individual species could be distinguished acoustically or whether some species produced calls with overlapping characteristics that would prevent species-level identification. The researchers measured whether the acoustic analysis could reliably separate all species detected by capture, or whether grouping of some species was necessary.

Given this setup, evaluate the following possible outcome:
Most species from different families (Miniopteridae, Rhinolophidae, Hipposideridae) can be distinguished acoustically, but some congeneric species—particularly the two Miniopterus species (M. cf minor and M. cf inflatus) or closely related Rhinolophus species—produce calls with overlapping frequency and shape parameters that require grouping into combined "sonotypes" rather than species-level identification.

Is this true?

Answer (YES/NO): NO